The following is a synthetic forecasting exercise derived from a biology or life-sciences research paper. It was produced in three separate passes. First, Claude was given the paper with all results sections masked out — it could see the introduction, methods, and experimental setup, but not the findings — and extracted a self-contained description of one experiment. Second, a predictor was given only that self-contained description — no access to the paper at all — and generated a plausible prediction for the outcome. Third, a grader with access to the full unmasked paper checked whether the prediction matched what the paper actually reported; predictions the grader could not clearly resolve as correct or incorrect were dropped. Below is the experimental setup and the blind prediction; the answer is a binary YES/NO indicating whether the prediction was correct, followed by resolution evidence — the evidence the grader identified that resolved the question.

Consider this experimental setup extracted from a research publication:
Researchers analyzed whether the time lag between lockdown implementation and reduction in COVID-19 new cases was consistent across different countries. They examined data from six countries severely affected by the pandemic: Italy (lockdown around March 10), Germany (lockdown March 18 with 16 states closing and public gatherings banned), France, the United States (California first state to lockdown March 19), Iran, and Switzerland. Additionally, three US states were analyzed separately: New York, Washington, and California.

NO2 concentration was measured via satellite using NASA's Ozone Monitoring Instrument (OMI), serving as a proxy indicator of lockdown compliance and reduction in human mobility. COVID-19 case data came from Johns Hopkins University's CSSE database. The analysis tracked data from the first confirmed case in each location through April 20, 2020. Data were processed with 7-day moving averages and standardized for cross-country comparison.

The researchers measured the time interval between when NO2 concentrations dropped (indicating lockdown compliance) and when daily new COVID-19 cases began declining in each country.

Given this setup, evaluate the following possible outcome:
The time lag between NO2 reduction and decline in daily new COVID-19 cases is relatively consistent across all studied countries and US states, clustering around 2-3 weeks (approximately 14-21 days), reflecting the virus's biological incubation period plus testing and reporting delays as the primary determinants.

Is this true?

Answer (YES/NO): NO